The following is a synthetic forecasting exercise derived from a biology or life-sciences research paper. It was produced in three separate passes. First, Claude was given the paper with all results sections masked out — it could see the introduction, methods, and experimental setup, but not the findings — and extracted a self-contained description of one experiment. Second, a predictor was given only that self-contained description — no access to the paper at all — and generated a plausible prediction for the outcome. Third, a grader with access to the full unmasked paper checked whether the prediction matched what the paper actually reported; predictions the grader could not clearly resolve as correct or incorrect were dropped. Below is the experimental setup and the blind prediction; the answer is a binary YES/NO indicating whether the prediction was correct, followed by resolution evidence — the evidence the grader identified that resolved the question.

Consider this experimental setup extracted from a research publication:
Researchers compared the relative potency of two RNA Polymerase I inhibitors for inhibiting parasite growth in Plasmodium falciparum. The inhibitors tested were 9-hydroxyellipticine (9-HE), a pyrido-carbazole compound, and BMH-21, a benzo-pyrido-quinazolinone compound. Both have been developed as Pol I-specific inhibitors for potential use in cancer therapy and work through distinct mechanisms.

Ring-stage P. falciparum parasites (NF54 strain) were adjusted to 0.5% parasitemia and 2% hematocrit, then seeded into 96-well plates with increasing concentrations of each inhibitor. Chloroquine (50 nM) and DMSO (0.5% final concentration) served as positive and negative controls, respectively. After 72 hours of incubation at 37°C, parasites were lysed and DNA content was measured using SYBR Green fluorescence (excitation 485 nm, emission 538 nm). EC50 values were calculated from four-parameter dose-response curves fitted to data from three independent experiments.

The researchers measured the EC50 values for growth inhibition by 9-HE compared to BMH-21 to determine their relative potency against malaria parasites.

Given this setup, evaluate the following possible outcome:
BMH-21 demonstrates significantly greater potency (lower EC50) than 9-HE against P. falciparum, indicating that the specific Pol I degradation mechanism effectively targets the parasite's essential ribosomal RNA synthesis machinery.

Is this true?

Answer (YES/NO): NO